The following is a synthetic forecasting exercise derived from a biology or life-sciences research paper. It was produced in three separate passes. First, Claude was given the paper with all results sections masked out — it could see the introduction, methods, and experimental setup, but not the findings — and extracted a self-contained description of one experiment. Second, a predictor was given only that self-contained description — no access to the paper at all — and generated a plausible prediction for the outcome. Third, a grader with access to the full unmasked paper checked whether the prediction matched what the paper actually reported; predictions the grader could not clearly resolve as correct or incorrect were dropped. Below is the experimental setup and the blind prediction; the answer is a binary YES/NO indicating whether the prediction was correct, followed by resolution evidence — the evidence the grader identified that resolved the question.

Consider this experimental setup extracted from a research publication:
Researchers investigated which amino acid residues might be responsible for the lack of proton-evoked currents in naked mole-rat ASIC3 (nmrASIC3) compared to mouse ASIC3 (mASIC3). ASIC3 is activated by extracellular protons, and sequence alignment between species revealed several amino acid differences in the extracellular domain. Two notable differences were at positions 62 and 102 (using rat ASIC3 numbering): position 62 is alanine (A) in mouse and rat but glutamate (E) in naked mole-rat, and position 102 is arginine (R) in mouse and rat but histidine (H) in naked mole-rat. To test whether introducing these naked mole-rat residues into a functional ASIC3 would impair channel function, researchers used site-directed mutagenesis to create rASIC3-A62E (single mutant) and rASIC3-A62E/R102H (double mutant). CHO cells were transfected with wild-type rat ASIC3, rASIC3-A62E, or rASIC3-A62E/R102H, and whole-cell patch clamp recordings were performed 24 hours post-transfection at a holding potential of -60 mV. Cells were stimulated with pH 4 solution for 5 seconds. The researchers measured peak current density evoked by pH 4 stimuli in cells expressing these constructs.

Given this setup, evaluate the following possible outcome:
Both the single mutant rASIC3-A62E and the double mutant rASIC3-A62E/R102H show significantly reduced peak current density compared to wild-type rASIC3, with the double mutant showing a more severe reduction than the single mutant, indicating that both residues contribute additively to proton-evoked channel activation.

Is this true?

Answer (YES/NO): NO